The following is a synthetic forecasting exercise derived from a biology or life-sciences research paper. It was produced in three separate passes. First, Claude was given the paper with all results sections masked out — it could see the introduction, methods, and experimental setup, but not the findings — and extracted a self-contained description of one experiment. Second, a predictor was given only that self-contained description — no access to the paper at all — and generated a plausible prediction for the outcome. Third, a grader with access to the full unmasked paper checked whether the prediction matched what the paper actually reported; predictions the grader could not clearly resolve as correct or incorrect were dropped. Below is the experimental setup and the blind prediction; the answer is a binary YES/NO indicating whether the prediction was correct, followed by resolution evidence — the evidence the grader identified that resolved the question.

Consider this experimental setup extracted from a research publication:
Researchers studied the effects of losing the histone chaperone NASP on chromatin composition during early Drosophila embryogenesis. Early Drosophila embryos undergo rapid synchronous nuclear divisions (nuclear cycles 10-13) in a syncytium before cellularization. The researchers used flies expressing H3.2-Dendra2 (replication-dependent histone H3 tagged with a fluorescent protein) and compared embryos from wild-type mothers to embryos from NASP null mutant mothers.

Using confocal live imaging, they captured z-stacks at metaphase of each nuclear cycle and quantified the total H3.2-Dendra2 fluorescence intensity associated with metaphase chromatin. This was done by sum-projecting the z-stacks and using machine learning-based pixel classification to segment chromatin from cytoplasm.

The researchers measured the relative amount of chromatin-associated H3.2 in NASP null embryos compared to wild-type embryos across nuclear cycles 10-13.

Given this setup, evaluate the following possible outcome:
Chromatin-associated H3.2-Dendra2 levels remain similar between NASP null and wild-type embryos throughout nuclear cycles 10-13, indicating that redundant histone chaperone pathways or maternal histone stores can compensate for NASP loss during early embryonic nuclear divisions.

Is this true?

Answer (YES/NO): NO